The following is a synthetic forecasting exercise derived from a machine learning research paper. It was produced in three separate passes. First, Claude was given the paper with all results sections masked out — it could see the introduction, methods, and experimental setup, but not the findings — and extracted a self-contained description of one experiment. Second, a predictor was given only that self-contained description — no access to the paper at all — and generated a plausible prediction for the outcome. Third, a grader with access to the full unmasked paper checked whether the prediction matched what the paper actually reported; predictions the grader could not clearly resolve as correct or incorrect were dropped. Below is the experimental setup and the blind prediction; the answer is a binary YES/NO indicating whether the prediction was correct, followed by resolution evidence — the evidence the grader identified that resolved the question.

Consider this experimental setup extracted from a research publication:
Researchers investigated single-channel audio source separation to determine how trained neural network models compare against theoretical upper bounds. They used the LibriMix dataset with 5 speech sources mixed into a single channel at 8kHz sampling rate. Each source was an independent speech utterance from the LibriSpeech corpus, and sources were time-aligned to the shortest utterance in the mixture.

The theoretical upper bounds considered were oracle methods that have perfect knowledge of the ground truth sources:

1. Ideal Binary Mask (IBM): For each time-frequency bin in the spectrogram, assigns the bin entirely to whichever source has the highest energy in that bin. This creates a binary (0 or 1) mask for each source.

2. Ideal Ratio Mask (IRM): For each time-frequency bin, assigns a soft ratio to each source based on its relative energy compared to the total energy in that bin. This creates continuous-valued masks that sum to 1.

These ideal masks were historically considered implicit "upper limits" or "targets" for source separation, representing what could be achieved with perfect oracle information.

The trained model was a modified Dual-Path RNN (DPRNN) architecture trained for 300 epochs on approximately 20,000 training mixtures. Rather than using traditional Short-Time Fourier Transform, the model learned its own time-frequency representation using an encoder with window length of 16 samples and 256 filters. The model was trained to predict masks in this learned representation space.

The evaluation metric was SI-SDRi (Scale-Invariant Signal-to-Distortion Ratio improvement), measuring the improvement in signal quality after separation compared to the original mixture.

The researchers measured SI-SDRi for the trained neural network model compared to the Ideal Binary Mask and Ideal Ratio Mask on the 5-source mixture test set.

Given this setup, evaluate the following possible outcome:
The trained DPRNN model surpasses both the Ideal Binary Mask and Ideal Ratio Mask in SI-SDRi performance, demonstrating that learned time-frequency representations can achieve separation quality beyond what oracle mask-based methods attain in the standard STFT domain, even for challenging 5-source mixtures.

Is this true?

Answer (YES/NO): NO